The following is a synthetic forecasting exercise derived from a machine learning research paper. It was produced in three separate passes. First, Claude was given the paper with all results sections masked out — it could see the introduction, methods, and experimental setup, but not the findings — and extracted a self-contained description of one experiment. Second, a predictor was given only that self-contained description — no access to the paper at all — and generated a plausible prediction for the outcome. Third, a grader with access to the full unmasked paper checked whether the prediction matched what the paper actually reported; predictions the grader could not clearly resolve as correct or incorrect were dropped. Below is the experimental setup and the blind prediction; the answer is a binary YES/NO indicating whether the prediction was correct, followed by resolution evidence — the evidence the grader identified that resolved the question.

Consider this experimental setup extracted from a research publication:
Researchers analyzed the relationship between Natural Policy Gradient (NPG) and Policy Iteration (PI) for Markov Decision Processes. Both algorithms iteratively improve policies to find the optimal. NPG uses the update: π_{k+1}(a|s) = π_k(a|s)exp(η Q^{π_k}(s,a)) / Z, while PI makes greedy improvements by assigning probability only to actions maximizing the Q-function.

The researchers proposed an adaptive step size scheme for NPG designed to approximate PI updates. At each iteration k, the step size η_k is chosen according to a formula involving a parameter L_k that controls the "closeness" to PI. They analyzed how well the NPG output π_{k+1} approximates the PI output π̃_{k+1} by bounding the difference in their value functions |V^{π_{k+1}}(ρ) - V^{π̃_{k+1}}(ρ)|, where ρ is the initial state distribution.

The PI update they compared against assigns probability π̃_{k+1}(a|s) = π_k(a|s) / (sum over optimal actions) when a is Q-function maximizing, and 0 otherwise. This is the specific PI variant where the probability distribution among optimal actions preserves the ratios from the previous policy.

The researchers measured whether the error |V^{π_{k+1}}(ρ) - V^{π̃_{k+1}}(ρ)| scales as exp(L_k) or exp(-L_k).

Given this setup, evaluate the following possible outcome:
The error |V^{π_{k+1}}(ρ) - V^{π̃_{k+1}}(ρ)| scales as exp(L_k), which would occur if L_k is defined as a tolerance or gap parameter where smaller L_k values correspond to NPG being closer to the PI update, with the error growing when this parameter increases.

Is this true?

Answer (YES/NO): NO